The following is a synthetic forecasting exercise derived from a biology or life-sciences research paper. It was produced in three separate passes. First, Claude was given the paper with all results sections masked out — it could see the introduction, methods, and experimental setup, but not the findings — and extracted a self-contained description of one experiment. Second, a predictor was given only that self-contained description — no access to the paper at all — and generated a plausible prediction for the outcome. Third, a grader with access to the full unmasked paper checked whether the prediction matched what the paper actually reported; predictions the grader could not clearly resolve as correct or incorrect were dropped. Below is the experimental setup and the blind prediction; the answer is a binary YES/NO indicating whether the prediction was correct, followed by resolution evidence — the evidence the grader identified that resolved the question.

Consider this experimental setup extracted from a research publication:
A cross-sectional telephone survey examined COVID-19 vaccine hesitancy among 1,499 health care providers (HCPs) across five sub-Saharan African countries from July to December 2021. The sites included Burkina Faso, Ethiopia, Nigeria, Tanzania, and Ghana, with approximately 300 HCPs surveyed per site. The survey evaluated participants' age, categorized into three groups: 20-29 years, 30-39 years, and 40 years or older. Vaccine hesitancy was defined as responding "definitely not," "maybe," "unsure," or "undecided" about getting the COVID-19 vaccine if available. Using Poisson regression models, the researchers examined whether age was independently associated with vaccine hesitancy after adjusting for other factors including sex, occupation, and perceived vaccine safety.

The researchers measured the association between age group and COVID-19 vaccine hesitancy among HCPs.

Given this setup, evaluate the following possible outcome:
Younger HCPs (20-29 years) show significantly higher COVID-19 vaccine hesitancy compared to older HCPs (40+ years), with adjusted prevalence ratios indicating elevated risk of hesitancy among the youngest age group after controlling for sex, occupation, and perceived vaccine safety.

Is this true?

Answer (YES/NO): YES